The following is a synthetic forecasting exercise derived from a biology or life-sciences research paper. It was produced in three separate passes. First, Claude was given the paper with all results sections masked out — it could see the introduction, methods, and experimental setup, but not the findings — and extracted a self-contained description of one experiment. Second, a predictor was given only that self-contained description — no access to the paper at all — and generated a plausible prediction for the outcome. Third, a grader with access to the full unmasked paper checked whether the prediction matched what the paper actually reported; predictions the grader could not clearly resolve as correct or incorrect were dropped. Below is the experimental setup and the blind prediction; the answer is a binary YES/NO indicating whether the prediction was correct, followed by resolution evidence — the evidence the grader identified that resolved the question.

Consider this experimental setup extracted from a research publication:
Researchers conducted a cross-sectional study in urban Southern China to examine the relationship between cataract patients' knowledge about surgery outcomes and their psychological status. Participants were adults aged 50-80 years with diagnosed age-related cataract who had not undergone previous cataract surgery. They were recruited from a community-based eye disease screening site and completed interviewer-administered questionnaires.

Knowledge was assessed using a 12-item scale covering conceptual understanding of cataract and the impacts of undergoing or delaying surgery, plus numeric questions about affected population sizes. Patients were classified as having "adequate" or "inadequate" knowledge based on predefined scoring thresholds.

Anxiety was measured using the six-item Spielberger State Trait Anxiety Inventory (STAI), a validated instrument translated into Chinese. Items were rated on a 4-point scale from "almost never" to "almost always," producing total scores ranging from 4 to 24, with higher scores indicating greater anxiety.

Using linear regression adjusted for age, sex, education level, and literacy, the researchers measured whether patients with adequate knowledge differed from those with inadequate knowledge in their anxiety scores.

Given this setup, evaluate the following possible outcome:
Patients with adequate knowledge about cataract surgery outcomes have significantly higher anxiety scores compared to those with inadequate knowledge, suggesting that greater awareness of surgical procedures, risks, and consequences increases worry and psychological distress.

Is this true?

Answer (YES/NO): NO